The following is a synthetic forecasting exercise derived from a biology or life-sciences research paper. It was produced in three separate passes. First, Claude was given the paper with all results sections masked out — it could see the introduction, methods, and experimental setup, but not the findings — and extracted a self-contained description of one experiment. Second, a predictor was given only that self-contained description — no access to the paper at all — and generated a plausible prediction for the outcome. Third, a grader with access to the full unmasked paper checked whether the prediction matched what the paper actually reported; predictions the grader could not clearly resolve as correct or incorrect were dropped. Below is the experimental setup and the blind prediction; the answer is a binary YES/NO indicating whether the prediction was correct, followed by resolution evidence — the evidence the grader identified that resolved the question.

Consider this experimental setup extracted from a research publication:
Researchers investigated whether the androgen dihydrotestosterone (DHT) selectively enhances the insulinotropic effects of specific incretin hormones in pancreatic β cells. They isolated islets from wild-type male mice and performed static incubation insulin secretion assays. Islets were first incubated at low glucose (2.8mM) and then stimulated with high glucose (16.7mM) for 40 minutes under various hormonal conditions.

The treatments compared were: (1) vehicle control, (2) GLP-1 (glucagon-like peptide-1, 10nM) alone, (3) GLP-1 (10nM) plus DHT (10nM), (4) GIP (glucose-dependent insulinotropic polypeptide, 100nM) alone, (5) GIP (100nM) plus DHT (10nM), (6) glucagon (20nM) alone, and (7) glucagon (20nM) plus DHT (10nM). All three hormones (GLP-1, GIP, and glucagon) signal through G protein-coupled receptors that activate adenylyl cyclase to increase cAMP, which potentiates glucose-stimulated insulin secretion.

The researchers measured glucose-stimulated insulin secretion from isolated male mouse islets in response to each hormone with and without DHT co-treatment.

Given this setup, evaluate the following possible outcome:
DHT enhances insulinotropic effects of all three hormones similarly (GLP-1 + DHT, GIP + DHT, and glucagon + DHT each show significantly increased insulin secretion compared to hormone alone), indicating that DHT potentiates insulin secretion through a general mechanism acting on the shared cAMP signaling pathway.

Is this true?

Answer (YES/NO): NO